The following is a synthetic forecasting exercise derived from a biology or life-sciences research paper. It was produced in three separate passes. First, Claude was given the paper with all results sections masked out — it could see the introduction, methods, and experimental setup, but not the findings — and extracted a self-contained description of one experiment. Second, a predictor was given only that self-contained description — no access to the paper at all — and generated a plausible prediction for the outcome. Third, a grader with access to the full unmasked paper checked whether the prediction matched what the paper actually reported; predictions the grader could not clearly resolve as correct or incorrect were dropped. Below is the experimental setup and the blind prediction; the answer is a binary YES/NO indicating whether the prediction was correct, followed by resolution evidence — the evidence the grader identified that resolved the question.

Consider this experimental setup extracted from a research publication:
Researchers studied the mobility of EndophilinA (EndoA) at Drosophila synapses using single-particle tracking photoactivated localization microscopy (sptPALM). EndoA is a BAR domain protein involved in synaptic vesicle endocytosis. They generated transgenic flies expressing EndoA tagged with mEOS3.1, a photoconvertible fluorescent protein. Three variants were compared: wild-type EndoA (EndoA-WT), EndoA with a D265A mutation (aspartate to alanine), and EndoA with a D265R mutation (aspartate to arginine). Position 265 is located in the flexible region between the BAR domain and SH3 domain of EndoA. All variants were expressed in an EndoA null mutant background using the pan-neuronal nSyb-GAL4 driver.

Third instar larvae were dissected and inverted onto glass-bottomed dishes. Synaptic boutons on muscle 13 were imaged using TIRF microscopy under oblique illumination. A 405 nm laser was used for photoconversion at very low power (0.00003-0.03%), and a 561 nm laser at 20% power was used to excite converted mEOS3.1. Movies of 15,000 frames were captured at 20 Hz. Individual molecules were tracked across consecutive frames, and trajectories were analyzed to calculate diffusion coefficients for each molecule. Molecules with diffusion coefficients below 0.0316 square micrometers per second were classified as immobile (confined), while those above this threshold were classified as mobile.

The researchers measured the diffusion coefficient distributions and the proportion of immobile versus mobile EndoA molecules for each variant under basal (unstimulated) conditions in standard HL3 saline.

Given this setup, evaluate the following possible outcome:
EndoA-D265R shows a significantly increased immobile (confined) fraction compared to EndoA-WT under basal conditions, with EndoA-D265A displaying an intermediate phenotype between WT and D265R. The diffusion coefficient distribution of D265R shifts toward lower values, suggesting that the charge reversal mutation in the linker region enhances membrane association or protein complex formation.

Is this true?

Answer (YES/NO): NO